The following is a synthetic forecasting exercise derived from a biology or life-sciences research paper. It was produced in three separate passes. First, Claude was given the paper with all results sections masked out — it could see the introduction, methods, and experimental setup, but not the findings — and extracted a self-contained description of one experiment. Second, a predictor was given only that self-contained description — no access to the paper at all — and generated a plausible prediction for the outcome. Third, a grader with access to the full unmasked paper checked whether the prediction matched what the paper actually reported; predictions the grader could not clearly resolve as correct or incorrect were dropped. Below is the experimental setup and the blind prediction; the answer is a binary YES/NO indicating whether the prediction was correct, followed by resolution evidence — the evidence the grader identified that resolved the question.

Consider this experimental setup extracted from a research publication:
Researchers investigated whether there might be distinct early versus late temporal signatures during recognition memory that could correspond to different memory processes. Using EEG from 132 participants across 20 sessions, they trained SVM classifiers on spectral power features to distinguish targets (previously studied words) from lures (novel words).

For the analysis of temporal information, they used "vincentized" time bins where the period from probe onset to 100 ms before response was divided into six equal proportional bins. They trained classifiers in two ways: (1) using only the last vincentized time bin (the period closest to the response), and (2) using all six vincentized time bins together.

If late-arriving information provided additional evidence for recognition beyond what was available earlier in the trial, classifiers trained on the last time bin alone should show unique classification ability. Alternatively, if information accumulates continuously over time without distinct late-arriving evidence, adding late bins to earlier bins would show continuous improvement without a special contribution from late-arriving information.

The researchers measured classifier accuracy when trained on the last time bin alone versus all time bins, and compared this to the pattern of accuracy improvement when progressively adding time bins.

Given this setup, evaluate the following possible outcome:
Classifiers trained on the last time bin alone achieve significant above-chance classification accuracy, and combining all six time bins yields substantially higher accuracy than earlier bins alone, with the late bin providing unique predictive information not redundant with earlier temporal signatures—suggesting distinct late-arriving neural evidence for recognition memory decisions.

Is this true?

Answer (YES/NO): NO